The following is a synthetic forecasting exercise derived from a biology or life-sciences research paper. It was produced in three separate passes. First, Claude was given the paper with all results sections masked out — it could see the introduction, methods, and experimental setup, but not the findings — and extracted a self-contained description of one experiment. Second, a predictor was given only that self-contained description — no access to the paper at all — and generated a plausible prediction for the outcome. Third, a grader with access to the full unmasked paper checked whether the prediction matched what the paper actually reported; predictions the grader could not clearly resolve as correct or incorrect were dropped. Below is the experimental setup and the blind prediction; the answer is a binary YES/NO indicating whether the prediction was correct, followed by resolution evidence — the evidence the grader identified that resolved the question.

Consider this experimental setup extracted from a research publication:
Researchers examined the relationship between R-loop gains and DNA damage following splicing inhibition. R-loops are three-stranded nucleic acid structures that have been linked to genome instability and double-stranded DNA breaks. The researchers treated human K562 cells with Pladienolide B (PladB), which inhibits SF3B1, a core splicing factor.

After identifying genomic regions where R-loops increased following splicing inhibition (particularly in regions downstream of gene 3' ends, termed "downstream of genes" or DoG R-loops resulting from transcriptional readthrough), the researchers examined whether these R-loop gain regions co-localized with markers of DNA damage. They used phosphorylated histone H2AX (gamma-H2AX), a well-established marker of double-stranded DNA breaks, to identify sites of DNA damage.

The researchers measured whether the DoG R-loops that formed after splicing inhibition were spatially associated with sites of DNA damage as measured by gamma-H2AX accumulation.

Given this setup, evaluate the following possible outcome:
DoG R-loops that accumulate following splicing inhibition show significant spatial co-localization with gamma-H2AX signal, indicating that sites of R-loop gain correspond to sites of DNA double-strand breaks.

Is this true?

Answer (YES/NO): NO